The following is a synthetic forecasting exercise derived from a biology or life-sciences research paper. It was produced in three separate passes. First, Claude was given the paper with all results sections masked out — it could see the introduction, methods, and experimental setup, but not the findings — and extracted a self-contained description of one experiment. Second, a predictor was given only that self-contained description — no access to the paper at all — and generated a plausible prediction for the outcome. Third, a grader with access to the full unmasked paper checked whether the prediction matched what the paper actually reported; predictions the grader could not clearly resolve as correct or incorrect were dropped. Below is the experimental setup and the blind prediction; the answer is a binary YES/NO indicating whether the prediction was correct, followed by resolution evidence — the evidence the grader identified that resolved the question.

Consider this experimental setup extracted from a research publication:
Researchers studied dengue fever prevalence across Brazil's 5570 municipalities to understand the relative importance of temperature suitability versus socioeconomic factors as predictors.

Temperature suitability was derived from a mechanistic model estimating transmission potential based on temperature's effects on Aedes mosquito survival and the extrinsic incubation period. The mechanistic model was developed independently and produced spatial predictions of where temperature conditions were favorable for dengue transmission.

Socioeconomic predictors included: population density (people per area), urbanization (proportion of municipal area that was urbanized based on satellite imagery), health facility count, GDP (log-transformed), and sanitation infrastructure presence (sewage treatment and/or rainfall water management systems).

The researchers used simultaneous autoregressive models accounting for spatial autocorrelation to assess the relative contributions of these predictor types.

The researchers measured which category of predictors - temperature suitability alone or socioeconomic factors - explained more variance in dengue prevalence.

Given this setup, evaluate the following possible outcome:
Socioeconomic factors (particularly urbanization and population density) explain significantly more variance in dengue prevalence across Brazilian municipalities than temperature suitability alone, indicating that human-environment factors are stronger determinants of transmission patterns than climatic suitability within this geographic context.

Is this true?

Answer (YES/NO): NO